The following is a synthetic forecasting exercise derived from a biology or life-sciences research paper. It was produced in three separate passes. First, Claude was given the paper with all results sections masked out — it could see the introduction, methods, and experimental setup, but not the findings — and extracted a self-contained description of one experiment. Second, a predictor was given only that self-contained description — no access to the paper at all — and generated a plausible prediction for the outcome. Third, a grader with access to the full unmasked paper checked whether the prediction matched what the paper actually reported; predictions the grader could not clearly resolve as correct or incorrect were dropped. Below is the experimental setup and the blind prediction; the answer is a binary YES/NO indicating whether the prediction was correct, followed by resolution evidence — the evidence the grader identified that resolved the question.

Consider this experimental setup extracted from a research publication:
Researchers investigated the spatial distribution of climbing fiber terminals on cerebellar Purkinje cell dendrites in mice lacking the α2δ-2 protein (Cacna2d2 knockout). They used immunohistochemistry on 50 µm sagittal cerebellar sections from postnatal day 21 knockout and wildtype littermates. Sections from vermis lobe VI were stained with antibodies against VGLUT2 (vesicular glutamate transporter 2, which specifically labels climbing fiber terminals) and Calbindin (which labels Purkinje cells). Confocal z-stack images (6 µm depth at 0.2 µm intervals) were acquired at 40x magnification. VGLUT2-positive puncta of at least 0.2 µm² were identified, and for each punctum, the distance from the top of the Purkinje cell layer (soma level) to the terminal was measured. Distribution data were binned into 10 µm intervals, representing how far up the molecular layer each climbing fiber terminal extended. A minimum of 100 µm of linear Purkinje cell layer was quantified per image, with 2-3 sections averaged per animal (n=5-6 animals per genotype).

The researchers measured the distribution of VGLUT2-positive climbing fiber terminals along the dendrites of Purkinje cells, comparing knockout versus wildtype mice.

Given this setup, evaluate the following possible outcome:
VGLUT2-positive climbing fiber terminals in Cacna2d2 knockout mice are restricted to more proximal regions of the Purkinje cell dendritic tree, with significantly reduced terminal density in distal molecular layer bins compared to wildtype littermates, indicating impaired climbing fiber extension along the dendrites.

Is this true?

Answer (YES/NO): YES